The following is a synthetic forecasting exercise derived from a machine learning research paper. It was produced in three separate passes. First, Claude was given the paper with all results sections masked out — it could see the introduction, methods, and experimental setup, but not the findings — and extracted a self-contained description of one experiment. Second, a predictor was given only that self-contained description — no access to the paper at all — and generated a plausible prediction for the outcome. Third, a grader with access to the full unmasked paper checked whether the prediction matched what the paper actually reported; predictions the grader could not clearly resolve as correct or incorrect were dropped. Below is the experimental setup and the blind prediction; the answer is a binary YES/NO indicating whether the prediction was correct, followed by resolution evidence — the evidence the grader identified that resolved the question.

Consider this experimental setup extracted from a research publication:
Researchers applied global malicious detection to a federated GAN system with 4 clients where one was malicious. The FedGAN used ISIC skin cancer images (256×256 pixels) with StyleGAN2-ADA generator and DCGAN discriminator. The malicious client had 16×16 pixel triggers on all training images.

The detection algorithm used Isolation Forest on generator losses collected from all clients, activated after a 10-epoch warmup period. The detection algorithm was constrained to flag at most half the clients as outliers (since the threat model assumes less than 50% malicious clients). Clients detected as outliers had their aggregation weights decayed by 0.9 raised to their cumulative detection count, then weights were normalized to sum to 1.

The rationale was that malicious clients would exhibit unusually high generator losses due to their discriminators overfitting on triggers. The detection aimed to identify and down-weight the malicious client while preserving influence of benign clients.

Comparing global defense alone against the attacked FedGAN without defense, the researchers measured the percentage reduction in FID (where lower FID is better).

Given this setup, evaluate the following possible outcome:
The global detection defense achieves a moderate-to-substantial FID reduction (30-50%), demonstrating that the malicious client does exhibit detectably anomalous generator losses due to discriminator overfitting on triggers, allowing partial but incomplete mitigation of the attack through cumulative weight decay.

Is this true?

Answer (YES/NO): NO